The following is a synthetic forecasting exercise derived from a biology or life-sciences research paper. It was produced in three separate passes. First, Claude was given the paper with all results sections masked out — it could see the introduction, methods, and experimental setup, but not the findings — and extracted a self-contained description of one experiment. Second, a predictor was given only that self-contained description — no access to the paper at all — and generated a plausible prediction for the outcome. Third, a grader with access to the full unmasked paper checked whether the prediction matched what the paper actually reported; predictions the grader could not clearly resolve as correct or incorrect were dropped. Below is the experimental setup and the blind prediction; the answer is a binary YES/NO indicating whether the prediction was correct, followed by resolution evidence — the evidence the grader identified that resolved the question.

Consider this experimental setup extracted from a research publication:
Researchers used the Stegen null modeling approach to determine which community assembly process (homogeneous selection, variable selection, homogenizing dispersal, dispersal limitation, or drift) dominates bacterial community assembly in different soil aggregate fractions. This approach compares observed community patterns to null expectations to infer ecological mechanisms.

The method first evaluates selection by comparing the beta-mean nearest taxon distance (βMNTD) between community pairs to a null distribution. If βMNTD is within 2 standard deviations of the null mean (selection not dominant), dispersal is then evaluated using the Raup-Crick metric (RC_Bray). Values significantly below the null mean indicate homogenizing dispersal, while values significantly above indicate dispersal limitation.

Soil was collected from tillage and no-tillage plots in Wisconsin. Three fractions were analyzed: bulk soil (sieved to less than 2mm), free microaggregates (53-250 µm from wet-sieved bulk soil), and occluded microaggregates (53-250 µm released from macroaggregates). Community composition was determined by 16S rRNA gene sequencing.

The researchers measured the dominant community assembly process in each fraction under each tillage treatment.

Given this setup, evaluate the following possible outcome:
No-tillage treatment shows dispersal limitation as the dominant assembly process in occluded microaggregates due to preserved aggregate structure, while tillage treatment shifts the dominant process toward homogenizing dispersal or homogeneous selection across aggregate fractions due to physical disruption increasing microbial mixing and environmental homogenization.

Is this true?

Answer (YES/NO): NO